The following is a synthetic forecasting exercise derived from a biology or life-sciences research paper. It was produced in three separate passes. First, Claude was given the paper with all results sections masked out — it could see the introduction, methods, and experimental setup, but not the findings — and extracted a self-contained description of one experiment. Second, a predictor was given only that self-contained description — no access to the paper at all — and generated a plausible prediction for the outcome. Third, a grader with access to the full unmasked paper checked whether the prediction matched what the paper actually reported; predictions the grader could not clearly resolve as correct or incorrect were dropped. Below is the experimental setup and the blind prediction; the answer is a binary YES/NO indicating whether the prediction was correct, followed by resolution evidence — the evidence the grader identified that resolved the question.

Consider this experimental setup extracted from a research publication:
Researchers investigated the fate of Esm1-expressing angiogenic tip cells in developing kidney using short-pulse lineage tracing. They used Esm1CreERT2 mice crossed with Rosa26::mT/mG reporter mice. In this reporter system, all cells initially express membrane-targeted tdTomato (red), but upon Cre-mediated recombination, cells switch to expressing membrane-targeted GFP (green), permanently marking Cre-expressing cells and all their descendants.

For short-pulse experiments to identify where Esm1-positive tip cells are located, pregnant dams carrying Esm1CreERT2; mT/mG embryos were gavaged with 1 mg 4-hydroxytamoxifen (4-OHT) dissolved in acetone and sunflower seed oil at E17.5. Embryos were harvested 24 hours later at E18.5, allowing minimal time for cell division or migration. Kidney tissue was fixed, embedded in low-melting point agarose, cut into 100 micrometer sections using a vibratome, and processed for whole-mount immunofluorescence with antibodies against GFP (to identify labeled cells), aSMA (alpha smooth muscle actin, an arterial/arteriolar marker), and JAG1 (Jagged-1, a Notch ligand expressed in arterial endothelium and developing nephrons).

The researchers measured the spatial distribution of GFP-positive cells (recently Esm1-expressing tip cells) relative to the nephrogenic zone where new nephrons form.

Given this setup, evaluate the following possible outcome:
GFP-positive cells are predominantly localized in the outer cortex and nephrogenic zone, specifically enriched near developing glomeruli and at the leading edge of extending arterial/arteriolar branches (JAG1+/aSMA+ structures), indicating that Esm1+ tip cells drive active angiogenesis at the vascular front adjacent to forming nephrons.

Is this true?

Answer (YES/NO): NO